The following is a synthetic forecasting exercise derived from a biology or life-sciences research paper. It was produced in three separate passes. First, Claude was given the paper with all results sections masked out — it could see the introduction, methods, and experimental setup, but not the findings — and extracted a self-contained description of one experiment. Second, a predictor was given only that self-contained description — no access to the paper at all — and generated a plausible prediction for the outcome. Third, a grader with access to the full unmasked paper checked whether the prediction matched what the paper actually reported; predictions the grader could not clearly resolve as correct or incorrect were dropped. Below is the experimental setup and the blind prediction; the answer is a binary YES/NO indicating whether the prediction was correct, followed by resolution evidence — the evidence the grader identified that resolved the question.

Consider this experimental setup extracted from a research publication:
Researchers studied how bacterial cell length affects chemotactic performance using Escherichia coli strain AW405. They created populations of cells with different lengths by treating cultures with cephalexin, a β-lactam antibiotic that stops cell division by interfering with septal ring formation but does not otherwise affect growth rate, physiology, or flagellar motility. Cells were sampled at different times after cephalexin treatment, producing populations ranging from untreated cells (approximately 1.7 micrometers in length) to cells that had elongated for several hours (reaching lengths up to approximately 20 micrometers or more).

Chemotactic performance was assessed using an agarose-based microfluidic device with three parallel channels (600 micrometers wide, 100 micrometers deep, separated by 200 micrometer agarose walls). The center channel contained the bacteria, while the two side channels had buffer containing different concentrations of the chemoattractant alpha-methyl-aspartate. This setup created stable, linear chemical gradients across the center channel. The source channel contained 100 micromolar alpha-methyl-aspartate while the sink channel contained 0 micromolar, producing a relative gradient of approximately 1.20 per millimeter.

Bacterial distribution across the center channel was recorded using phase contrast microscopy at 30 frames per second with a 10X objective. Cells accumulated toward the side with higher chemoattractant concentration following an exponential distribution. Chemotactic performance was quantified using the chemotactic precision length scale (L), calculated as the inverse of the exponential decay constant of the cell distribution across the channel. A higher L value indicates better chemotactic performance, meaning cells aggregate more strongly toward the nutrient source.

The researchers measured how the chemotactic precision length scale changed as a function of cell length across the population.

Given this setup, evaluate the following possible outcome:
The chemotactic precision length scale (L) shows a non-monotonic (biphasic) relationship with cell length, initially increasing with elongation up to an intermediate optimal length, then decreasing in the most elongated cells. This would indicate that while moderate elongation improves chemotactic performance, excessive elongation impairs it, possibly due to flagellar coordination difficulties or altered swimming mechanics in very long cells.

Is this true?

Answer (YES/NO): NO